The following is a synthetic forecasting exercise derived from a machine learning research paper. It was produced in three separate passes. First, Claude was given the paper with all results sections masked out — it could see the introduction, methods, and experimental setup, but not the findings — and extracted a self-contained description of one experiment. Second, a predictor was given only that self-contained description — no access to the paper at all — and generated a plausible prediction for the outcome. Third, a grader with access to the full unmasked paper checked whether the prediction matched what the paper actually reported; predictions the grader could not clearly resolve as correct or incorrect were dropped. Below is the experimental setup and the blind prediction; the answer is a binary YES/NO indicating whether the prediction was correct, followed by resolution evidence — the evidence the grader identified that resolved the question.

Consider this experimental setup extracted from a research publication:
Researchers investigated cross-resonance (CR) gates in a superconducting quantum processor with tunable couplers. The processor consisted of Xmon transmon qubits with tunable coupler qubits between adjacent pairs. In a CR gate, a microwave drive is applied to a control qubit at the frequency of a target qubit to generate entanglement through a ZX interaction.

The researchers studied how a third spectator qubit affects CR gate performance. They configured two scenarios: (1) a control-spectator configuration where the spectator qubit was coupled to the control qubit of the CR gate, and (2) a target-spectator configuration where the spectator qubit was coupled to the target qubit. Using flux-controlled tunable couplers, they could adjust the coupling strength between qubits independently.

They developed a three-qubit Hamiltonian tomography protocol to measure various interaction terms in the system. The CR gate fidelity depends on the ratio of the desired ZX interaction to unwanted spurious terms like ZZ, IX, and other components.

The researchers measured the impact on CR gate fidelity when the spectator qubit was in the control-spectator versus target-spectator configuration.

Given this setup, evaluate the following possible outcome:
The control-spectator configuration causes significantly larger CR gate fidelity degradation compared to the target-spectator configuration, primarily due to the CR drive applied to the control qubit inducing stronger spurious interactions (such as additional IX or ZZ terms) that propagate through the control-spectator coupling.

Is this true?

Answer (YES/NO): NO